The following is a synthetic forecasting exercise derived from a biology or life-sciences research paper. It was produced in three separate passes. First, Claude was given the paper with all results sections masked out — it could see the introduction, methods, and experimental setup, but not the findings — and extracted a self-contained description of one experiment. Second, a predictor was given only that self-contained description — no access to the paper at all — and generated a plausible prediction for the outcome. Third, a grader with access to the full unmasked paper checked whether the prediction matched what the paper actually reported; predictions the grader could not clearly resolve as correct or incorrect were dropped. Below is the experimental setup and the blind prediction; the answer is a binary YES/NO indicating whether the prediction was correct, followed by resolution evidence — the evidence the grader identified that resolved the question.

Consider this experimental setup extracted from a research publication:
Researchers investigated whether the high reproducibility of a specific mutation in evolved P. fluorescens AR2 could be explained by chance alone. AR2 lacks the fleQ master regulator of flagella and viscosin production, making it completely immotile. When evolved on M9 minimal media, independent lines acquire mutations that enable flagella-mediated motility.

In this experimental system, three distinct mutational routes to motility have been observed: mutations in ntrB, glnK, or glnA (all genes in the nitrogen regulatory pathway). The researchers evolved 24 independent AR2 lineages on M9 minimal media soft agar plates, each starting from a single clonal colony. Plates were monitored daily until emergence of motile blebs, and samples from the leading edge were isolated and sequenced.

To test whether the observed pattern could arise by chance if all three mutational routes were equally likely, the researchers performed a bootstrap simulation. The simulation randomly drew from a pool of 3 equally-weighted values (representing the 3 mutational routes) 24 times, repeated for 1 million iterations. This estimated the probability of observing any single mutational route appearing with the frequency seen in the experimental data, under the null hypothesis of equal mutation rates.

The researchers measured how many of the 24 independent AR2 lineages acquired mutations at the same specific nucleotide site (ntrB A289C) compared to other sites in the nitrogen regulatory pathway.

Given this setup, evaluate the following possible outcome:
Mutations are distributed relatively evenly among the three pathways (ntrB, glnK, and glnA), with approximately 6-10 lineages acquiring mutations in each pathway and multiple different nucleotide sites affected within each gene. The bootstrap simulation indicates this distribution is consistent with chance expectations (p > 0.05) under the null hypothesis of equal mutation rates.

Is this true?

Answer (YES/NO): NO